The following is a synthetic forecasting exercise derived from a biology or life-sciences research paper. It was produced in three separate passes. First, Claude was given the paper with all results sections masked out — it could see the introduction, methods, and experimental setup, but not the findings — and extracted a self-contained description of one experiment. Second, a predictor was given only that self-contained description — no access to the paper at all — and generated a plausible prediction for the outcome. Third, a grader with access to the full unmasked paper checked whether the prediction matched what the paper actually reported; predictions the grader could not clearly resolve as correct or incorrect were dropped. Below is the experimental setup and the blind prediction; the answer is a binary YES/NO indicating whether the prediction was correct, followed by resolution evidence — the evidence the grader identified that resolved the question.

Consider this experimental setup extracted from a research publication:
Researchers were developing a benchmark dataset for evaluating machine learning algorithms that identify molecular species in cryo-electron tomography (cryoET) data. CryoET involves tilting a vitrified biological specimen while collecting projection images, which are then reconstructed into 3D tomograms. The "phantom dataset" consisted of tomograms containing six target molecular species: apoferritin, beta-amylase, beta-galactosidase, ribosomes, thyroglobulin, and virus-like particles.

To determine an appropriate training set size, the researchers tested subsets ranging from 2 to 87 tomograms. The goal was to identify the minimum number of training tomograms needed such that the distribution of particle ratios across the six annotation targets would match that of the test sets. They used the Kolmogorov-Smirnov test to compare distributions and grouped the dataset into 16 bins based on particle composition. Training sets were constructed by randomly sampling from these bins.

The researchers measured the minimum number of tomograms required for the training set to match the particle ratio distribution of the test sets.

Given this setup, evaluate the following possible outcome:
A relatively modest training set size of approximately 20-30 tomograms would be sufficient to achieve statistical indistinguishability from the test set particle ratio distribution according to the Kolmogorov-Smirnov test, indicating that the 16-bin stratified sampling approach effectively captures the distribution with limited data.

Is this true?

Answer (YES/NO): NO